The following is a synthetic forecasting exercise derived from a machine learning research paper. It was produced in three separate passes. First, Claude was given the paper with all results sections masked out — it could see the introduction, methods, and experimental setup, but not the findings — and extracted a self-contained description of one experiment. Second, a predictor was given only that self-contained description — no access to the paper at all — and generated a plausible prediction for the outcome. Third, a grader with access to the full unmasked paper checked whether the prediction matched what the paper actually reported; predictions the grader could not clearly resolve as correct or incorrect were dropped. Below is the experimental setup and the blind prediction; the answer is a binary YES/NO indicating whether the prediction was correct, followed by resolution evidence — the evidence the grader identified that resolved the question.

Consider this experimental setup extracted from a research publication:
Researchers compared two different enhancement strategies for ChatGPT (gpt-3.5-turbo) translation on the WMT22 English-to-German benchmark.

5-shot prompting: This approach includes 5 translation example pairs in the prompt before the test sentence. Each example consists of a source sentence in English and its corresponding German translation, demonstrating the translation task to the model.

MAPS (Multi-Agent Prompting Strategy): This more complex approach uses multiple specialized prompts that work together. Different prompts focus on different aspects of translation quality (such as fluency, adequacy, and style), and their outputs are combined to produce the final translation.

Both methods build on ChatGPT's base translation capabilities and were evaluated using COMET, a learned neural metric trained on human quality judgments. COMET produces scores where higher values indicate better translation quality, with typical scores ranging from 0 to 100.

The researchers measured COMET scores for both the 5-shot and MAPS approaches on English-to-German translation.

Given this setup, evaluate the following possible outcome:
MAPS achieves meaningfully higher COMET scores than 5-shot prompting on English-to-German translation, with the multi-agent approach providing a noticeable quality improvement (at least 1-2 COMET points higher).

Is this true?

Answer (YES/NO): NO